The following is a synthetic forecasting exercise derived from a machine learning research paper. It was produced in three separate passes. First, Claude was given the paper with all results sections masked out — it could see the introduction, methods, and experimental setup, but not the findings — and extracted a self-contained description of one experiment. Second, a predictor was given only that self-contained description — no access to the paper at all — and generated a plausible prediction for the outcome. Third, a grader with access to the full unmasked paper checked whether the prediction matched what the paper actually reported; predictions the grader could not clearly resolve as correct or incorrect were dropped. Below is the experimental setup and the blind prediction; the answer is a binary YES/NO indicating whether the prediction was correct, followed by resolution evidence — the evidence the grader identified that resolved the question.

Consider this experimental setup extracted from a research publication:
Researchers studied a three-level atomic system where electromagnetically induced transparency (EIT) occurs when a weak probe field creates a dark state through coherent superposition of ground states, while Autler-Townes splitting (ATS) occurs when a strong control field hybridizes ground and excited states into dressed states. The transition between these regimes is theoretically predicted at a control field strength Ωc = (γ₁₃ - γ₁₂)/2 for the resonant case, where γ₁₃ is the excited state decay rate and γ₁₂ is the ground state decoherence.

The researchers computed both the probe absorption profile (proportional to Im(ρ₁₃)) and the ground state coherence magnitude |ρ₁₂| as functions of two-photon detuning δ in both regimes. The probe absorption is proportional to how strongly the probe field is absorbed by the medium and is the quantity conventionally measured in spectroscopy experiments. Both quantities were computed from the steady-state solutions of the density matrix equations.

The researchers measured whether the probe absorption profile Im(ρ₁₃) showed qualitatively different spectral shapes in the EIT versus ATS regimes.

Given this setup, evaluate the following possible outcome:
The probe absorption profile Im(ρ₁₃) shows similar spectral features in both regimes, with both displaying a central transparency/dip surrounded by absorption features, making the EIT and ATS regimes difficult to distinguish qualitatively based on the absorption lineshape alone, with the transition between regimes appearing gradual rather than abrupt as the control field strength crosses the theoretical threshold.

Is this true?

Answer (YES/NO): YES